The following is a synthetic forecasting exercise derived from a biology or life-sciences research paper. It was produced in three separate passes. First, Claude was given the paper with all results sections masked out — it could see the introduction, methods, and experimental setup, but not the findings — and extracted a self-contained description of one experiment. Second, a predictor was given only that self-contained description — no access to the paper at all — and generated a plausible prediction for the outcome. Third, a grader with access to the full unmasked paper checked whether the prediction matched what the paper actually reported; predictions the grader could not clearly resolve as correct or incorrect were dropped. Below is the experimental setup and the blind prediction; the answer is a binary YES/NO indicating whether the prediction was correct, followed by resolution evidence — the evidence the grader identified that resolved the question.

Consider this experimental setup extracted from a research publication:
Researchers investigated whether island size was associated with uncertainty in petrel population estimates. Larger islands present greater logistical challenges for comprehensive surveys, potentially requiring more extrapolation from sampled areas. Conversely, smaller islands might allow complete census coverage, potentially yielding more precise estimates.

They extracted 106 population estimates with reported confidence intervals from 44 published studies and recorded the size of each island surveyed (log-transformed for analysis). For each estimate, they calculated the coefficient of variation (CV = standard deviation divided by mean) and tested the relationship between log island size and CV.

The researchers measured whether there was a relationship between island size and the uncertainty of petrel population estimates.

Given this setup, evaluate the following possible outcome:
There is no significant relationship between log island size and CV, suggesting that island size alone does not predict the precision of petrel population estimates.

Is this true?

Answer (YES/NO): YES